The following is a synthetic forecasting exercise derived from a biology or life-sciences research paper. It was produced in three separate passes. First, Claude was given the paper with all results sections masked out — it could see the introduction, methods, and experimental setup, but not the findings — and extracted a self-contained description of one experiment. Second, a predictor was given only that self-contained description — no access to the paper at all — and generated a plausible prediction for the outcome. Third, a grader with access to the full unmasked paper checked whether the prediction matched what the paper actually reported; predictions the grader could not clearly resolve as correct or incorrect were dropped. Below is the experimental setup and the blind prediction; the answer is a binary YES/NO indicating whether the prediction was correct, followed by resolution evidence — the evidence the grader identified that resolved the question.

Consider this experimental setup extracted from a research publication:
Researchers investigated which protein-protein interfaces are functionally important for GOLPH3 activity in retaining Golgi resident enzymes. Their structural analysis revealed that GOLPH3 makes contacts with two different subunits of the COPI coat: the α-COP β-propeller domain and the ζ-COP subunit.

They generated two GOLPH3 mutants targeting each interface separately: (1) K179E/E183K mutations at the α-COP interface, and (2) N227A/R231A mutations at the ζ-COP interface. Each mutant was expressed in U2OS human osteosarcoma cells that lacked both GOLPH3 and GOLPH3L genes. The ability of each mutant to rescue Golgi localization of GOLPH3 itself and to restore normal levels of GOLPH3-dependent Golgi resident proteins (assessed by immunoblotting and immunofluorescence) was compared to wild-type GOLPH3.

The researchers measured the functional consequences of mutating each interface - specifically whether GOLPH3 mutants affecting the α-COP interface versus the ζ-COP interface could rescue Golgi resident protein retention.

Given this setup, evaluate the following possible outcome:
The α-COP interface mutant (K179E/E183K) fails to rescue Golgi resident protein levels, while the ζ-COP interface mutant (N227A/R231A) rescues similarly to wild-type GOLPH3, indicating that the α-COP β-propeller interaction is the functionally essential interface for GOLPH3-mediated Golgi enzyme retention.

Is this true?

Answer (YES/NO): YES